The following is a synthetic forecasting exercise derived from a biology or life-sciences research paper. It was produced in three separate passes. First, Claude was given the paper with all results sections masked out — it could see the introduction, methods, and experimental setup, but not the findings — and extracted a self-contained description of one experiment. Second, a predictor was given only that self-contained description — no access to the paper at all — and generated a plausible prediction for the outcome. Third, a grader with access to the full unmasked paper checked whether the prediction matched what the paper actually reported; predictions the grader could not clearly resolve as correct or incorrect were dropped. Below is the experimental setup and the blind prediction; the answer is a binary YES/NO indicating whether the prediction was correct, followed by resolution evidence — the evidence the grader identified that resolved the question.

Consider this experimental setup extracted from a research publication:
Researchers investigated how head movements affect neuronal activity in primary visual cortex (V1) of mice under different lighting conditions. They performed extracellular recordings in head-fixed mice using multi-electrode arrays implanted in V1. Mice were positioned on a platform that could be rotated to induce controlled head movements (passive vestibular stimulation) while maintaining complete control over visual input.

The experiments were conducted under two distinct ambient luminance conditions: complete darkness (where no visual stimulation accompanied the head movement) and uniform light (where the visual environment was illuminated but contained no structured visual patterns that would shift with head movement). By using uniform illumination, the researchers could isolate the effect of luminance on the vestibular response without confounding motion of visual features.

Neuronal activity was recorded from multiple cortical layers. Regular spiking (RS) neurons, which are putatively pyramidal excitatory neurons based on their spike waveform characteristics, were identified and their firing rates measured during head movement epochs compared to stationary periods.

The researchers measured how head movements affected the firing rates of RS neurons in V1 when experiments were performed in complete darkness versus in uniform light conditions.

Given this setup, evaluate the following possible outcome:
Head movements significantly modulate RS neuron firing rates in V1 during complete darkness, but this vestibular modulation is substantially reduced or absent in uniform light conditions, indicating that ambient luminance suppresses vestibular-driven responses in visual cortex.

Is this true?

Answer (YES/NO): NO